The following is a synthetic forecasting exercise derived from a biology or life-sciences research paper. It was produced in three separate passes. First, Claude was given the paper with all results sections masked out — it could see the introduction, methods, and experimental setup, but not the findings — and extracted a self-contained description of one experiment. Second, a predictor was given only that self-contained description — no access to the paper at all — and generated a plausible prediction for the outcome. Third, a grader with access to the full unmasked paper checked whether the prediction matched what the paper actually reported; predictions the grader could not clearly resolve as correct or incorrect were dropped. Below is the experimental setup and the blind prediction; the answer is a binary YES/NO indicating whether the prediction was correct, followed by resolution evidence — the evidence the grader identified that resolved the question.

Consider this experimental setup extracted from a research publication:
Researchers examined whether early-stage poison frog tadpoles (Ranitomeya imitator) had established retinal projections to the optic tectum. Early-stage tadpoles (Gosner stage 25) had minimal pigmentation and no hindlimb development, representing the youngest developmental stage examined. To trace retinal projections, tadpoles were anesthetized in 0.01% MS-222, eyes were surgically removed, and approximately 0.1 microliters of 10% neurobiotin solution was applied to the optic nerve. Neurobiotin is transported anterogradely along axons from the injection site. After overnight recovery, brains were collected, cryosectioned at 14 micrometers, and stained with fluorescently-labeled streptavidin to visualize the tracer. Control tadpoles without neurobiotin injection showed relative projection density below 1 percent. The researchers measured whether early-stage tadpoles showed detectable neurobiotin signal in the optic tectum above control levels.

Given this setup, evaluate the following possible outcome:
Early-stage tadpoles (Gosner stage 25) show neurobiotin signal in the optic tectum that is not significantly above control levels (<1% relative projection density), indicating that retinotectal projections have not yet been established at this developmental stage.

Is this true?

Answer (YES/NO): NO